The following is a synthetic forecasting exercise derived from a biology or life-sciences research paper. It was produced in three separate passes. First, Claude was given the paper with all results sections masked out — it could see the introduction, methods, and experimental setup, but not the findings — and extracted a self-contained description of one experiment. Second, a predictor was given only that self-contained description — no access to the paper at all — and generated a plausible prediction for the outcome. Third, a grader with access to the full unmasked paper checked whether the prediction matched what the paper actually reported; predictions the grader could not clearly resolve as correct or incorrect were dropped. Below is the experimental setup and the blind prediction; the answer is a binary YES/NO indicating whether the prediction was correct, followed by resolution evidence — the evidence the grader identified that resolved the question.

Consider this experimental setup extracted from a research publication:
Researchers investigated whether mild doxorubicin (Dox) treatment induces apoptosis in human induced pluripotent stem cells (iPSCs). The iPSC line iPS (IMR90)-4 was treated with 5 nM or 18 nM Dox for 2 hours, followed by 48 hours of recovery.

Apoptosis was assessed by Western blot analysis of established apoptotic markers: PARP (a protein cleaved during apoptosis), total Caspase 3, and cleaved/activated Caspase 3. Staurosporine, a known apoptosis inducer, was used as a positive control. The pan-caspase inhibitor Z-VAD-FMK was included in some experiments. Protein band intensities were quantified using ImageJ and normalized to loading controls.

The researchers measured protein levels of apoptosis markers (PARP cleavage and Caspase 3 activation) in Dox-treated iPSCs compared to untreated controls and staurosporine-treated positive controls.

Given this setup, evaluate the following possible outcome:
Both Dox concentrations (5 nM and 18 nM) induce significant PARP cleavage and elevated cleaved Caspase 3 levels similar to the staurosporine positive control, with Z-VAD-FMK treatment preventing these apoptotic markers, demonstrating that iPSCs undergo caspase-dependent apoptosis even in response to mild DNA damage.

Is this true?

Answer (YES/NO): NO